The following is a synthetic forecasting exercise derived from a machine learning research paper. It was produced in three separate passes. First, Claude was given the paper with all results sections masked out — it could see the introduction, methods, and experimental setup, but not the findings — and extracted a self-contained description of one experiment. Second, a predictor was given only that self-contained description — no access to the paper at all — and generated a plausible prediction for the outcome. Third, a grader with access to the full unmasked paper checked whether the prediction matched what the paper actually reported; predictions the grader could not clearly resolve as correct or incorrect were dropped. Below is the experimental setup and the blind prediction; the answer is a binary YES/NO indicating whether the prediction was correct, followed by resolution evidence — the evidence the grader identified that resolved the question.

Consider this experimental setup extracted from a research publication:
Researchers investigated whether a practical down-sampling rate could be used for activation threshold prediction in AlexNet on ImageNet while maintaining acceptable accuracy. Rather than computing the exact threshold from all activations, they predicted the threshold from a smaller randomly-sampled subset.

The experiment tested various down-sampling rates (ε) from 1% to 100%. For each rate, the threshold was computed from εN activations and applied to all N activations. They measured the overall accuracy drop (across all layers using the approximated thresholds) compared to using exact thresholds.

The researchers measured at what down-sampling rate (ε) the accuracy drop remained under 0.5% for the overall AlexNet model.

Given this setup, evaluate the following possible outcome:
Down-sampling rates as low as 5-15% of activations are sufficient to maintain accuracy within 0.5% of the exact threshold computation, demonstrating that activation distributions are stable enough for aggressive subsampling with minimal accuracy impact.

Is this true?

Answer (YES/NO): YES